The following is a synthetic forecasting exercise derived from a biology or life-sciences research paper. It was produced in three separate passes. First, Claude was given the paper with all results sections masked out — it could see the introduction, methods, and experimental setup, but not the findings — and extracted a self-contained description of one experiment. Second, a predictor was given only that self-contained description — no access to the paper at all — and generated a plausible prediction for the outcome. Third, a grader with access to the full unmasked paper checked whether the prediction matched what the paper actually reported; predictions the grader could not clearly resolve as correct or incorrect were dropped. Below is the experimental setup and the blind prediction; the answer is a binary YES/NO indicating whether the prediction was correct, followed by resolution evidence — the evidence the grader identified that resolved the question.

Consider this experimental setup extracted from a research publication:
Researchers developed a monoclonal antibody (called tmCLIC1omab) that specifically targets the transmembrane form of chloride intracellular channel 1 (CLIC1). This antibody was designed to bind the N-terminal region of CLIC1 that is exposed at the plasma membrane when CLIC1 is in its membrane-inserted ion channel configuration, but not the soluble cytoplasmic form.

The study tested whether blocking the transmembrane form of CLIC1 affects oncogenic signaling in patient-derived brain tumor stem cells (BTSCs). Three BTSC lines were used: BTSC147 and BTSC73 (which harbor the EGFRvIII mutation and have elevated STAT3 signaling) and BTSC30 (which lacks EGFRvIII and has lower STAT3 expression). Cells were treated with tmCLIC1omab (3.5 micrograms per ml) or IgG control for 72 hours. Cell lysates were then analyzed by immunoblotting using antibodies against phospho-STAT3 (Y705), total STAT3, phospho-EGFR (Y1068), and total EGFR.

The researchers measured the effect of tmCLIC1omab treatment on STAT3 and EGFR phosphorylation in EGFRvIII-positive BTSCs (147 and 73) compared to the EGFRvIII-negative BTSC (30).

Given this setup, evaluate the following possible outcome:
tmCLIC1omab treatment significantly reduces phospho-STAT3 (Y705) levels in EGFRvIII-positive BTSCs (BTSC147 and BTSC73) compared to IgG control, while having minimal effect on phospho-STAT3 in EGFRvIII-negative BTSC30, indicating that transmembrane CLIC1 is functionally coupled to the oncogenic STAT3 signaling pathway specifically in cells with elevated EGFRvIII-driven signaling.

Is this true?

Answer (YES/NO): YES